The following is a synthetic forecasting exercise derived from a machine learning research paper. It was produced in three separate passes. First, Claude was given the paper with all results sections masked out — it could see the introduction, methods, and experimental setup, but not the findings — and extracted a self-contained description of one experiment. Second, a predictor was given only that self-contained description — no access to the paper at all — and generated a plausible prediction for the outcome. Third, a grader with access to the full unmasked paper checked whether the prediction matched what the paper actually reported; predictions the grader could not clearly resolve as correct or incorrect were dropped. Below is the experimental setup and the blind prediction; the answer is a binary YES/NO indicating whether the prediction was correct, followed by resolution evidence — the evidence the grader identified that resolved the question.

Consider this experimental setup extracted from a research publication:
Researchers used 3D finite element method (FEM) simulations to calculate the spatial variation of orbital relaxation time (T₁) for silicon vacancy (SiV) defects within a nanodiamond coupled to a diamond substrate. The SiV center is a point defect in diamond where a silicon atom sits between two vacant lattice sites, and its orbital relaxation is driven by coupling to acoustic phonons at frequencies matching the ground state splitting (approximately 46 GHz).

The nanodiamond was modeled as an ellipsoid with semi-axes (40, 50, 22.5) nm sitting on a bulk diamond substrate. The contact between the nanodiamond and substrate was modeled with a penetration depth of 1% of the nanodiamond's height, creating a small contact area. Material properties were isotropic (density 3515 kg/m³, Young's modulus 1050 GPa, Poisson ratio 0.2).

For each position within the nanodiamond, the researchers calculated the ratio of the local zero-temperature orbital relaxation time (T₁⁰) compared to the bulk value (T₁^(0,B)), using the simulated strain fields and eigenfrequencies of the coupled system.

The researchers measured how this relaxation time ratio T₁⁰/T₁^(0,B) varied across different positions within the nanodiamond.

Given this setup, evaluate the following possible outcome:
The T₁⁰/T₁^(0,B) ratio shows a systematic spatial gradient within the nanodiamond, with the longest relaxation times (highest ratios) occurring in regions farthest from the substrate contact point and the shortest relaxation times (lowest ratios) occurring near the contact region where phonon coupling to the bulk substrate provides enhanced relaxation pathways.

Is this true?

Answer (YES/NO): NO